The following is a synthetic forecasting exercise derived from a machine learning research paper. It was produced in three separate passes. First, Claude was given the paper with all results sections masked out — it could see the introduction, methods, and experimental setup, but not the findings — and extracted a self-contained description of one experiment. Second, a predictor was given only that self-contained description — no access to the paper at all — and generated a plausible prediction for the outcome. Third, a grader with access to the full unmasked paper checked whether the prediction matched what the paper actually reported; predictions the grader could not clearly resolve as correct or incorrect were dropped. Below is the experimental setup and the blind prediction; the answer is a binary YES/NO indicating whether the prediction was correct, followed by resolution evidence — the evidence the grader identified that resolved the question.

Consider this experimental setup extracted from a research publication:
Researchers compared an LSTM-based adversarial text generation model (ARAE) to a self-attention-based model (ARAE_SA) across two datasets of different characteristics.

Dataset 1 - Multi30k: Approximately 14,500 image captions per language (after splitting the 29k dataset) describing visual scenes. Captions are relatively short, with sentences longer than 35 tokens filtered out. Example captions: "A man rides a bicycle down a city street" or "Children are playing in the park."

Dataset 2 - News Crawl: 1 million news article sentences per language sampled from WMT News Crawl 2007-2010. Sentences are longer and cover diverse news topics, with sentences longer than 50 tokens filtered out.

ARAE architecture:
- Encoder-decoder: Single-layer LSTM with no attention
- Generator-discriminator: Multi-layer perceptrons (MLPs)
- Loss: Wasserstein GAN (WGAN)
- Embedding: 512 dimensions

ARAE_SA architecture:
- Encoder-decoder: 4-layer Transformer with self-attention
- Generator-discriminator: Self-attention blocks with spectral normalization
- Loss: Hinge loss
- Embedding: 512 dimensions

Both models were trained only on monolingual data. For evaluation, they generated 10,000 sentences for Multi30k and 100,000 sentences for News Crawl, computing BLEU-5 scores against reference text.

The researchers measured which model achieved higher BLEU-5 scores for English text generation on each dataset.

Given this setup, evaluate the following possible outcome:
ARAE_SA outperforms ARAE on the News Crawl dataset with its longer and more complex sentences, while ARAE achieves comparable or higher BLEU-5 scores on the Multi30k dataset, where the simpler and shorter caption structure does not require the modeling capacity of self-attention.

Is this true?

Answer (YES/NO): YES